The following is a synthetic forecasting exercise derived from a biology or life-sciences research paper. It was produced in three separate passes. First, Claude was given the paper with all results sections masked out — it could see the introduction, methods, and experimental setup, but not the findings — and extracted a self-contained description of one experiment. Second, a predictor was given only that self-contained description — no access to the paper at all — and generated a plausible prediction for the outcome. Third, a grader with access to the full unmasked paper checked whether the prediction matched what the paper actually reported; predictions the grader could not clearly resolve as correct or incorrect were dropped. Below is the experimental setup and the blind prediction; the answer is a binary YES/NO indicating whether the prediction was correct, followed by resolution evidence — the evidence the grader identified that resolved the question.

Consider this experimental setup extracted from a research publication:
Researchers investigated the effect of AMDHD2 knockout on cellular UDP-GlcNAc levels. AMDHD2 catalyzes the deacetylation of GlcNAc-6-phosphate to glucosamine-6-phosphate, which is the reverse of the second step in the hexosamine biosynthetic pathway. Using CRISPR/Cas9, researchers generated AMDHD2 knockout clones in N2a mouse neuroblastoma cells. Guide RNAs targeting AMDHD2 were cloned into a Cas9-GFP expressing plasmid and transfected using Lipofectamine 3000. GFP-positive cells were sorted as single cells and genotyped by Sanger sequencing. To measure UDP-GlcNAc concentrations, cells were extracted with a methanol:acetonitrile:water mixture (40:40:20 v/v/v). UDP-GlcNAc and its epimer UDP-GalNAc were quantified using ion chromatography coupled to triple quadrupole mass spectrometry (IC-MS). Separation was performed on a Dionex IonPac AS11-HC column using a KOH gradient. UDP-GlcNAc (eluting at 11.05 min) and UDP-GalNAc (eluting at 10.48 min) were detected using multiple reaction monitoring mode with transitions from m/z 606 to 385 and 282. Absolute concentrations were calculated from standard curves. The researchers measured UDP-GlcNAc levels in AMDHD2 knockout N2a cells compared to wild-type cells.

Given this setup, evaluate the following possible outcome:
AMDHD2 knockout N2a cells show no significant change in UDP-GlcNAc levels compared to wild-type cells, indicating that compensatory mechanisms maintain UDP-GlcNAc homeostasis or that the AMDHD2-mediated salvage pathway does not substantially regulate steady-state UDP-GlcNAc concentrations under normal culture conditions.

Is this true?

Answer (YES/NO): YES